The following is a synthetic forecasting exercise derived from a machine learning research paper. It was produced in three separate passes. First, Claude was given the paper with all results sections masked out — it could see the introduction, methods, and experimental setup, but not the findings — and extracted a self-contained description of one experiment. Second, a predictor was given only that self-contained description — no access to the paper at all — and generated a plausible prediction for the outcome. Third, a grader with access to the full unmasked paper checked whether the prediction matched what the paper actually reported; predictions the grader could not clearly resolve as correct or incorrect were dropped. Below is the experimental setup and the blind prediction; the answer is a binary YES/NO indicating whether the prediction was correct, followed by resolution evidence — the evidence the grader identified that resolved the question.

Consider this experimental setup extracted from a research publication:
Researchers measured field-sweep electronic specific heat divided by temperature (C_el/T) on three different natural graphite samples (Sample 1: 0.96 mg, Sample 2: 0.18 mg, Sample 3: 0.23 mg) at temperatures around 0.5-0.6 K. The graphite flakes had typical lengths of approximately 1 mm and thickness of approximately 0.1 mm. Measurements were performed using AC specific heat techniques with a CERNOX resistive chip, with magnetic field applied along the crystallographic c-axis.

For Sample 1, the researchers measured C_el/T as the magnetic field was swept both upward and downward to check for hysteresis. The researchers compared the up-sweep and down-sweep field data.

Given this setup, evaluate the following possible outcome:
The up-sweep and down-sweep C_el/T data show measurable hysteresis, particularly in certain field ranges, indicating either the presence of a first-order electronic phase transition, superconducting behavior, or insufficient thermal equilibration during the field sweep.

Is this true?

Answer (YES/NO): NO